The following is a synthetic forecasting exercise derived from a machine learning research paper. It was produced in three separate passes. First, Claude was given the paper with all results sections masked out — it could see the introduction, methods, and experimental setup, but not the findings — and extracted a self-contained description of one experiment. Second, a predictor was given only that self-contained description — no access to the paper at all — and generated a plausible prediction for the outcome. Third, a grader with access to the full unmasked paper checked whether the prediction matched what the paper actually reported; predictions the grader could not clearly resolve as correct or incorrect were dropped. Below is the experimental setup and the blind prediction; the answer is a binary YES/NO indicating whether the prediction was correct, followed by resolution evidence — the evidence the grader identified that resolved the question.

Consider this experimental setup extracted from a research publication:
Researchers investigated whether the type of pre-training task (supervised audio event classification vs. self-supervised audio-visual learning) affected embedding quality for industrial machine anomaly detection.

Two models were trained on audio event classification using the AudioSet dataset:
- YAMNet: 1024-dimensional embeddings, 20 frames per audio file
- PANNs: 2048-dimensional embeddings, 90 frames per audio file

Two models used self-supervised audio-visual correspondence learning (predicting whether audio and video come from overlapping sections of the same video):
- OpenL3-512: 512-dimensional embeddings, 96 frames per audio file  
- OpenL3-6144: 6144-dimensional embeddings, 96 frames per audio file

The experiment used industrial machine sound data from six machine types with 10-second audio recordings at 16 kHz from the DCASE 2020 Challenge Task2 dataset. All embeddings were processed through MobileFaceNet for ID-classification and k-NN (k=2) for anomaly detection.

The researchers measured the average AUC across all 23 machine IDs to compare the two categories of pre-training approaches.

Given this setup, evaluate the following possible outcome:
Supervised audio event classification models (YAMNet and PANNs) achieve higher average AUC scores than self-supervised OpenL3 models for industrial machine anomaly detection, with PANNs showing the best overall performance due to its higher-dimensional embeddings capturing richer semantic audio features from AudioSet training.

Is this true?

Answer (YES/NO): NO